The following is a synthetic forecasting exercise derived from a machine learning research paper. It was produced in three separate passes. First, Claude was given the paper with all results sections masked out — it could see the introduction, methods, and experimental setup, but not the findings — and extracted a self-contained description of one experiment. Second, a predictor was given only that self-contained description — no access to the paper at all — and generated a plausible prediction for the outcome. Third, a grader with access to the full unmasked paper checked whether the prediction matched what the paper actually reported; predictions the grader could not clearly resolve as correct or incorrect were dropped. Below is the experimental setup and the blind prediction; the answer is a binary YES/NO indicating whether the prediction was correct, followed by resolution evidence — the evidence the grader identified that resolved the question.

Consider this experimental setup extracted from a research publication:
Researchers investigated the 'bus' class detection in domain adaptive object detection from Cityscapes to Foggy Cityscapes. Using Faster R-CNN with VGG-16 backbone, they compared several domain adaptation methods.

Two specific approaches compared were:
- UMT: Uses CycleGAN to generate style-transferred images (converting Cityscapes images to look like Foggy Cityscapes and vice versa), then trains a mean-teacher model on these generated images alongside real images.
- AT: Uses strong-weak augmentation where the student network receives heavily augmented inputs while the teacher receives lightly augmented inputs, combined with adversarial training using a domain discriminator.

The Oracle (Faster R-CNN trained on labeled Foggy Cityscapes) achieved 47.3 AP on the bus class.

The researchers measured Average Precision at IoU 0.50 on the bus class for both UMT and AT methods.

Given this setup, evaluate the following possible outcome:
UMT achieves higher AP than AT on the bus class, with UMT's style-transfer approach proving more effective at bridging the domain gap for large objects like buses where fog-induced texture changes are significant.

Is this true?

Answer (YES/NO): NO